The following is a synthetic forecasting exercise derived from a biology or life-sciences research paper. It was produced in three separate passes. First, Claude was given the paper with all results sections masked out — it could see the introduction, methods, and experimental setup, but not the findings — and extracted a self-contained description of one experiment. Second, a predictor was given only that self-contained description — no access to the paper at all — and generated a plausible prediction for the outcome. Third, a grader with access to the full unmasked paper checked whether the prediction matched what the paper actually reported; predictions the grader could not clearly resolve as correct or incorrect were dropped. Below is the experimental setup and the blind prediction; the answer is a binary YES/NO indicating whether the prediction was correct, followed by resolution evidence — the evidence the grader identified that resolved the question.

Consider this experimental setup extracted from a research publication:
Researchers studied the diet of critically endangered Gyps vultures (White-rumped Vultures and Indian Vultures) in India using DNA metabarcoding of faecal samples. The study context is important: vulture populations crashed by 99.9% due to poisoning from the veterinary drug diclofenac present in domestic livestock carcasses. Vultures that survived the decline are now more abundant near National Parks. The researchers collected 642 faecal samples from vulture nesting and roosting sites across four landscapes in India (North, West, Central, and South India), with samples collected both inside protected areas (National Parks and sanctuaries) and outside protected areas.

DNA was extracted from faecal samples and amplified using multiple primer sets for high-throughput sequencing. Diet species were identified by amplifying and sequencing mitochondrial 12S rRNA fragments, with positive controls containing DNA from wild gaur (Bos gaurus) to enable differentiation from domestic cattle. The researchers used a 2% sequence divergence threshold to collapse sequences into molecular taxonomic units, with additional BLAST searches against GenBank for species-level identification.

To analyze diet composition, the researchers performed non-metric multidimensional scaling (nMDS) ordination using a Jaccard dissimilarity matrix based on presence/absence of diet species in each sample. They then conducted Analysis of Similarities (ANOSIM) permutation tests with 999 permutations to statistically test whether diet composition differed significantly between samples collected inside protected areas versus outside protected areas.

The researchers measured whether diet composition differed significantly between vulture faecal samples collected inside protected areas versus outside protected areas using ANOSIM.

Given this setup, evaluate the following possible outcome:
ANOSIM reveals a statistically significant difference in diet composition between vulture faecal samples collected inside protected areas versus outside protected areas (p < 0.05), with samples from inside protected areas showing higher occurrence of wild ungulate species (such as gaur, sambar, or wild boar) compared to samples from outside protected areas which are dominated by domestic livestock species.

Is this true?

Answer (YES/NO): YES